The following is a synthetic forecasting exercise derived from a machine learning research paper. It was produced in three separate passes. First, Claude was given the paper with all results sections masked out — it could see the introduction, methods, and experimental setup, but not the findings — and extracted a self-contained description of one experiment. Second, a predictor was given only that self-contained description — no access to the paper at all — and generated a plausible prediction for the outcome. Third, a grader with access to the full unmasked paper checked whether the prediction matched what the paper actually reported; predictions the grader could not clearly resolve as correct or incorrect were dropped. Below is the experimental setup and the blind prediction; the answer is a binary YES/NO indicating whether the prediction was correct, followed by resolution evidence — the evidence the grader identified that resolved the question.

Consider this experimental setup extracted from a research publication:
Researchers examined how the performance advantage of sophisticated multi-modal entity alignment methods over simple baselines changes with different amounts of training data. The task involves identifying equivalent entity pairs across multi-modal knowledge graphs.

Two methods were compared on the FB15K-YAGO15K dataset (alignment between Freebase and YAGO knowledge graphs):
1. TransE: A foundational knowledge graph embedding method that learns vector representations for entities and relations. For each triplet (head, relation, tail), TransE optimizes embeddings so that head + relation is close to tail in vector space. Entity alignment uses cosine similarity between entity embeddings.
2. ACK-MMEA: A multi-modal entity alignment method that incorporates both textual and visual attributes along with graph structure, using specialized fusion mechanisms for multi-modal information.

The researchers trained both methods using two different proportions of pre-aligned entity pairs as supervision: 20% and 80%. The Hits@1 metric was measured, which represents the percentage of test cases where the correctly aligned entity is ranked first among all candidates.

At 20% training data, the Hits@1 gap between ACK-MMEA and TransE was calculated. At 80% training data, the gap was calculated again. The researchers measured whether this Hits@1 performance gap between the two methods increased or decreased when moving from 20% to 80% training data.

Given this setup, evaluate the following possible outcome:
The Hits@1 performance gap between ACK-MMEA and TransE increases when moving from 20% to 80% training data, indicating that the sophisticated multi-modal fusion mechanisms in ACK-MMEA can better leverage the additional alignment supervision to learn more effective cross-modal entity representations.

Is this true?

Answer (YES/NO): YES